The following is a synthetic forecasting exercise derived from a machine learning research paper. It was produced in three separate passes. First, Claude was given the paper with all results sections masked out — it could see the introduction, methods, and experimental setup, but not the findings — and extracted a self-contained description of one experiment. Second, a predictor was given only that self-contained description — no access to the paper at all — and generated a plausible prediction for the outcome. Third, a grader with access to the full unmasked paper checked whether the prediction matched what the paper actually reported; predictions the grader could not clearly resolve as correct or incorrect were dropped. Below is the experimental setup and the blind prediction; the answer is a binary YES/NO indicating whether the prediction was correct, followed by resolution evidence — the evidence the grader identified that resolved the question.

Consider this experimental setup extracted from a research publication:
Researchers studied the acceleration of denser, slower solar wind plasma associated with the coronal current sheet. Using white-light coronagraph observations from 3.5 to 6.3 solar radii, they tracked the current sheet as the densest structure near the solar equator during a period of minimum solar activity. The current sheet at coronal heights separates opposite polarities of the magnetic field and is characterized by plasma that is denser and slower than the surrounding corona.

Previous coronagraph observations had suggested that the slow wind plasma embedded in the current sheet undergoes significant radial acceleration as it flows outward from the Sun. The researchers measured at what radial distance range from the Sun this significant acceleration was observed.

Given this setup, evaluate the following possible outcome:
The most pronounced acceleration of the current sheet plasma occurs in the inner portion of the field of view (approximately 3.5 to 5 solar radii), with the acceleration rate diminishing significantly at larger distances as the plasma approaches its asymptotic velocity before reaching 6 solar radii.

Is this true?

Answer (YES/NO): NO